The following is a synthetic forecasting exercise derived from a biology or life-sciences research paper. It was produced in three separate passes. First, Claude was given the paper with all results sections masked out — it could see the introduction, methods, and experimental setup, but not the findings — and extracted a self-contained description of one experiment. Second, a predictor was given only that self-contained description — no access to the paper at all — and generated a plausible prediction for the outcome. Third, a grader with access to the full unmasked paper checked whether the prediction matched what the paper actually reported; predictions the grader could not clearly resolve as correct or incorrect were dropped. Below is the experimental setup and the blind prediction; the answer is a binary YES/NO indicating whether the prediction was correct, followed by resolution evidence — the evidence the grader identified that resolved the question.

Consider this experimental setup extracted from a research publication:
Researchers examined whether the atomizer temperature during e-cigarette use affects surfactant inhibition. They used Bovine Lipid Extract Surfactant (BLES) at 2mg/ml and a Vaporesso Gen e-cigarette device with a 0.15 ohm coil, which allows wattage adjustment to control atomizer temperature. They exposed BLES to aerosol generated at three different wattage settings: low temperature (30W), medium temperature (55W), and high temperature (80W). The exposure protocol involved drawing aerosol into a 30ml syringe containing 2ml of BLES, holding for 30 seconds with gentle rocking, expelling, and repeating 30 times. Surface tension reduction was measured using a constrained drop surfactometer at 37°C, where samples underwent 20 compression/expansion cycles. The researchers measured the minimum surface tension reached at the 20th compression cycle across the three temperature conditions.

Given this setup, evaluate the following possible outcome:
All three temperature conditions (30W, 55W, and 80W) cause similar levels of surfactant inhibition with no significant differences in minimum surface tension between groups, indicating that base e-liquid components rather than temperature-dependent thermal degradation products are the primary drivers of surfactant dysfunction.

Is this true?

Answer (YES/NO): YES